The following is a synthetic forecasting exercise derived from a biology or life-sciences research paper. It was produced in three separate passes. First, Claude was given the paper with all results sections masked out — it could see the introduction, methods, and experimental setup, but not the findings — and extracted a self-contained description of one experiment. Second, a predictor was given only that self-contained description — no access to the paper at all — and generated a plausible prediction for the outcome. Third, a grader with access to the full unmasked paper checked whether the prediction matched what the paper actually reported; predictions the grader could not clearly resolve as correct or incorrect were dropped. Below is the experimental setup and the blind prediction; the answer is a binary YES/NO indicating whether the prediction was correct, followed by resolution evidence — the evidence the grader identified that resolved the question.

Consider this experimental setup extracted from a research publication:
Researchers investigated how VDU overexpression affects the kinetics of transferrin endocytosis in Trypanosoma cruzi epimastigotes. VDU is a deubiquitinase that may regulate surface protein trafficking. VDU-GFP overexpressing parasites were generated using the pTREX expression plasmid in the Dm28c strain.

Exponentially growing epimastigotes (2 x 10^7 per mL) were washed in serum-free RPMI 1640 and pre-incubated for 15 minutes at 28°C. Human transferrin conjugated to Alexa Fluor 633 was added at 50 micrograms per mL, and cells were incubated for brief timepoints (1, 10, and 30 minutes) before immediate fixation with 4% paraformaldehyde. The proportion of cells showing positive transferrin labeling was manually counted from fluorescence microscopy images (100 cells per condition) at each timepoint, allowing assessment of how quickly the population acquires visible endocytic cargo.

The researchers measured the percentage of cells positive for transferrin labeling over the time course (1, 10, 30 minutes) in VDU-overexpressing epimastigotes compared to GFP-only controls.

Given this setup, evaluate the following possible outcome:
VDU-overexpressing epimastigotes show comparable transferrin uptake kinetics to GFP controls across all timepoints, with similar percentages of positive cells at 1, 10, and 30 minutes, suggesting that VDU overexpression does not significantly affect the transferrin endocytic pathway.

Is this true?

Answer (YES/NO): NO